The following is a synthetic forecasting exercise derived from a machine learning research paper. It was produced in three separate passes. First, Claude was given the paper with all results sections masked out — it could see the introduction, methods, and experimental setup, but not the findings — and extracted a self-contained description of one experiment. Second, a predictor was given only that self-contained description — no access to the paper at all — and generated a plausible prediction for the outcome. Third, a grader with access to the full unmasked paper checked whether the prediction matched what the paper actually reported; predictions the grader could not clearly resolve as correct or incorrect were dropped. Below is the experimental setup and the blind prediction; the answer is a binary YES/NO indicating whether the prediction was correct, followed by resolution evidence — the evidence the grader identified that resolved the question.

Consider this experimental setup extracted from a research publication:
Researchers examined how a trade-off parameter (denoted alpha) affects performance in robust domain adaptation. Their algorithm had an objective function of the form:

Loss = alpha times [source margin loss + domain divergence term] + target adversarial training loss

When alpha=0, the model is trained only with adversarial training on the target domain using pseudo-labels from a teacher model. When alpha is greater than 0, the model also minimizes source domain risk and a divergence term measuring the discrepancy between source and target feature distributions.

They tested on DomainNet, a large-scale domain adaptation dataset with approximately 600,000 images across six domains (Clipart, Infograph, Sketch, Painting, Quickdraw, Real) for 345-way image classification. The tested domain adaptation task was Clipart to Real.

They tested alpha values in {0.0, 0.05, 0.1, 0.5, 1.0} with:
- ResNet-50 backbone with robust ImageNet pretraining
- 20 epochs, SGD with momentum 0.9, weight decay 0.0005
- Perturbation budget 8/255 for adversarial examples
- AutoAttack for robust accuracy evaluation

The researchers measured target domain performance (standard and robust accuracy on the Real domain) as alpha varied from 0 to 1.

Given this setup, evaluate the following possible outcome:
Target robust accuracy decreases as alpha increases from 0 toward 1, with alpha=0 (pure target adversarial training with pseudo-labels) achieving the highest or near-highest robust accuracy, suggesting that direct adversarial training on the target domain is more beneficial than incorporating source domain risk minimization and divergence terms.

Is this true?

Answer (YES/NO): NO